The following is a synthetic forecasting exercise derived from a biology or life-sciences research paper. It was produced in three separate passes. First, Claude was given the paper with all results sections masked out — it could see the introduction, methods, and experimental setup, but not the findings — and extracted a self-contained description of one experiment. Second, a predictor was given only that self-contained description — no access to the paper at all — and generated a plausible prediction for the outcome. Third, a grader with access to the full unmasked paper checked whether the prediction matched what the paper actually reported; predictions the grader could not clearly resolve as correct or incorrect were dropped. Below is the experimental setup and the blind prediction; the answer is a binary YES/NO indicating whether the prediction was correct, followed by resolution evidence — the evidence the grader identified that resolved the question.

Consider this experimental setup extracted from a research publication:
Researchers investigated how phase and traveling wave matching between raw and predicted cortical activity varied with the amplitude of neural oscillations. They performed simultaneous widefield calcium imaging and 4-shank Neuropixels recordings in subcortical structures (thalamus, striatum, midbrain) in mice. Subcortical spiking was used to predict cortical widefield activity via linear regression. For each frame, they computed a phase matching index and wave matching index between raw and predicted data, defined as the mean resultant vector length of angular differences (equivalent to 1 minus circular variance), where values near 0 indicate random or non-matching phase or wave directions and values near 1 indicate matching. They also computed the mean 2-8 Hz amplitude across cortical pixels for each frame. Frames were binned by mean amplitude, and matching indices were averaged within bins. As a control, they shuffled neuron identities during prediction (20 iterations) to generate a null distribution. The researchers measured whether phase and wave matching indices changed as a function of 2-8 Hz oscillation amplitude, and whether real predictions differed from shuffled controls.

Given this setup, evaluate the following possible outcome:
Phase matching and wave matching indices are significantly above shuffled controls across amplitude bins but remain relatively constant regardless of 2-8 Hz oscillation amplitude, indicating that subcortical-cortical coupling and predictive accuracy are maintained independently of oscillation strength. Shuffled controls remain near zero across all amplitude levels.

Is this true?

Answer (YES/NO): NO